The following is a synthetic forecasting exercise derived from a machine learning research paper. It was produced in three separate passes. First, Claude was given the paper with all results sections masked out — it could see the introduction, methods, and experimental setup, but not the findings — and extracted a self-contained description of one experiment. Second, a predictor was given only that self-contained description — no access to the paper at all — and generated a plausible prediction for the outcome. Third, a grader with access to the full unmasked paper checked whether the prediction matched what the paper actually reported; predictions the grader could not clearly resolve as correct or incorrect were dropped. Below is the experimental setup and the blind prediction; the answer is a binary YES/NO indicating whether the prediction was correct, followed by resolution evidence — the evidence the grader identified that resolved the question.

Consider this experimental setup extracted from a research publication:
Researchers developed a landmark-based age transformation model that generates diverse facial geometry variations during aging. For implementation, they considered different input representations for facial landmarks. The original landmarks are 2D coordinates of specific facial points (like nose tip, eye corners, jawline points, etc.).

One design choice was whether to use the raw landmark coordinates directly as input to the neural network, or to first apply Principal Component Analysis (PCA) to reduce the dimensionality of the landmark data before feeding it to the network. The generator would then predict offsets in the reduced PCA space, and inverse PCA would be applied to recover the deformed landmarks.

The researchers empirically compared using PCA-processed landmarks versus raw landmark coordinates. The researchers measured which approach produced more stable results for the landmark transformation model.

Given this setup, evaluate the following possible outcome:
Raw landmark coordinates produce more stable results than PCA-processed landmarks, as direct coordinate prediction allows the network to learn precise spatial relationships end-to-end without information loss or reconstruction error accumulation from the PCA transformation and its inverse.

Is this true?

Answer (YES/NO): NO